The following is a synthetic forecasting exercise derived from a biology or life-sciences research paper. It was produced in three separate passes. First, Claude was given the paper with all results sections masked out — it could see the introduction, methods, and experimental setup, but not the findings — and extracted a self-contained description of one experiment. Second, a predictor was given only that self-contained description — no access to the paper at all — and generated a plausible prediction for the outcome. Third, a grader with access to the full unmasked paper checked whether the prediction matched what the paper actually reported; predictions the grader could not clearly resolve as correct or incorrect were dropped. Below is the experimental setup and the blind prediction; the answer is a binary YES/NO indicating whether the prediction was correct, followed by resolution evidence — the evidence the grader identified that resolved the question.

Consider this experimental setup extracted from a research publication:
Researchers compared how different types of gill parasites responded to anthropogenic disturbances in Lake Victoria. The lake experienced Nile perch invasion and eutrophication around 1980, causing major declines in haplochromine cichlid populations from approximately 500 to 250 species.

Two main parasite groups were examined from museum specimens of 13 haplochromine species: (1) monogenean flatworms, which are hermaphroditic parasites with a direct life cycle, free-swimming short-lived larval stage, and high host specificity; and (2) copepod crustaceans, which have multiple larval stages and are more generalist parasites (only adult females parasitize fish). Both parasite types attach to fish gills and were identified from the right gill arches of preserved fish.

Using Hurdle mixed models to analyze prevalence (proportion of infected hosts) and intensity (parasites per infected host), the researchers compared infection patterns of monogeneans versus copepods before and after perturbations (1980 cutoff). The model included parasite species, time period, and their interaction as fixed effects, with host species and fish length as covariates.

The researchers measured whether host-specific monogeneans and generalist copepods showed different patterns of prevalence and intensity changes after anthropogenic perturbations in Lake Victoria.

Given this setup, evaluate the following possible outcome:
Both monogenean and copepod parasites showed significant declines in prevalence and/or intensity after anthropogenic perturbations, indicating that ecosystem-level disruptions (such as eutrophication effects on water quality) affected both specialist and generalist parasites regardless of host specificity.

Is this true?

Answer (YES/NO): NO